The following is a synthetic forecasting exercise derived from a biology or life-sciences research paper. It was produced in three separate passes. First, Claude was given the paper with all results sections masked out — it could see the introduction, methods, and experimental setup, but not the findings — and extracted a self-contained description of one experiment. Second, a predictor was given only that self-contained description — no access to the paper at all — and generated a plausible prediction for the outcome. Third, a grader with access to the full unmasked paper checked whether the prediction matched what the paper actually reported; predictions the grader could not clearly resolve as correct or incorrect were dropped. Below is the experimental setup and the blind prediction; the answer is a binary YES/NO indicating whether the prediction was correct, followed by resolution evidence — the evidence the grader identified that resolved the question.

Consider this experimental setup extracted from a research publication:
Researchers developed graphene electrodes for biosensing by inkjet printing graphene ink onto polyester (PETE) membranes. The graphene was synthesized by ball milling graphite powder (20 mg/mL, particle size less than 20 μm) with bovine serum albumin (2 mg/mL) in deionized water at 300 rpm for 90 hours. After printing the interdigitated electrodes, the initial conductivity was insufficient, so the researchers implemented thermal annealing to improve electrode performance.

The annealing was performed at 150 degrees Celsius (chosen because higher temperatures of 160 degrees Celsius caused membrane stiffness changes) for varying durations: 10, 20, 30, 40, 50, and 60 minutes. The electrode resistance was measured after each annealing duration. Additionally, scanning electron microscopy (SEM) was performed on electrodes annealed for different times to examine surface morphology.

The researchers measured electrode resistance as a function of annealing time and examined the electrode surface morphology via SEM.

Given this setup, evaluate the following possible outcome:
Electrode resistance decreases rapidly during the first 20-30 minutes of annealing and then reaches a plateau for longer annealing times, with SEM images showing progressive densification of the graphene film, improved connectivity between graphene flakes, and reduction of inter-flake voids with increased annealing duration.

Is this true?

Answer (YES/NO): NO